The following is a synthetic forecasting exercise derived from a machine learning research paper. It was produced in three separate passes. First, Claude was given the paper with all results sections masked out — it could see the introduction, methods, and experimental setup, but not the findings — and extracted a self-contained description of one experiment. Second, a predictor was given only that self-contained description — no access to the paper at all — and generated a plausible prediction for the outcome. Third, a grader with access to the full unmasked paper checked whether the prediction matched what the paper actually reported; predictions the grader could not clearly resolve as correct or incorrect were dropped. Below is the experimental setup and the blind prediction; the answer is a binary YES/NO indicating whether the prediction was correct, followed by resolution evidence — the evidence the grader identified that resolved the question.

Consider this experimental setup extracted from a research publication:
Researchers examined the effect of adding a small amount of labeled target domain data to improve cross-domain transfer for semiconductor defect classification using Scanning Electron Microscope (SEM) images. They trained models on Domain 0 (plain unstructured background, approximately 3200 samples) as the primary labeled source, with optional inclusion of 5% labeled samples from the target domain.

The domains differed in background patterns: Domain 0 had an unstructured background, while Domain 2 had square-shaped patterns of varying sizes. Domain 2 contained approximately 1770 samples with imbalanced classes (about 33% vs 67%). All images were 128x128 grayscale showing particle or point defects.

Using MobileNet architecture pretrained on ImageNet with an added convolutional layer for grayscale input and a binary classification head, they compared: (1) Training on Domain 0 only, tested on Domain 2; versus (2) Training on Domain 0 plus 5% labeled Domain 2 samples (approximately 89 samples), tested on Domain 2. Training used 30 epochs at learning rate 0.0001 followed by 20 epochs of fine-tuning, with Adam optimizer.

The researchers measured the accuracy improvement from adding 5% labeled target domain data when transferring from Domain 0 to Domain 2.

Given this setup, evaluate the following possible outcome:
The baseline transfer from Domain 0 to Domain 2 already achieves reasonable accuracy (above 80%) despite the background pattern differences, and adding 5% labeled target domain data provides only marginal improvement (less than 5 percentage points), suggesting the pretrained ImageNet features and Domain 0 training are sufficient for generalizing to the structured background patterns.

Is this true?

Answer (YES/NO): NO